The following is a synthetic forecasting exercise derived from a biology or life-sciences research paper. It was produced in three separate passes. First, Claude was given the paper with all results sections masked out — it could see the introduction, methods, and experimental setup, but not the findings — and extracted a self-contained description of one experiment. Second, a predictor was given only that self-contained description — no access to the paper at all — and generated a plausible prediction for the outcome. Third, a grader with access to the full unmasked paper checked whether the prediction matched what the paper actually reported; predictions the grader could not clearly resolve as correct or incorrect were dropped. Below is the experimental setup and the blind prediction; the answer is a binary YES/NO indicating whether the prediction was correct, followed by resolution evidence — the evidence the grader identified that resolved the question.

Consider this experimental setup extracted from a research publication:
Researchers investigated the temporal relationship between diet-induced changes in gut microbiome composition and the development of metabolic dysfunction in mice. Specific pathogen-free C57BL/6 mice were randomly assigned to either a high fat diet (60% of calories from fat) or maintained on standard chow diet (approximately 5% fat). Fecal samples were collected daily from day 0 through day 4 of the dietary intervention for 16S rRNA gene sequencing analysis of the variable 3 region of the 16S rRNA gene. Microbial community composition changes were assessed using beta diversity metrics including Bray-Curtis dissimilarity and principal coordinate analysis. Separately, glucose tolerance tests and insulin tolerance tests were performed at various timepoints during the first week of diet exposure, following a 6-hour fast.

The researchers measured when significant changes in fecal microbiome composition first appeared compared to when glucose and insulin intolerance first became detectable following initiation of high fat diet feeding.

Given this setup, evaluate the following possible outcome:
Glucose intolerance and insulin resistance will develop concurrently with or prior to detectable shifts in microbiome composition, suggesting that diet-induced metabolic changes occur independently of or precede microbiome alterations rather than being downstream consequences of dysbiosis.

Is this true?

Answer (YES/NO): NO